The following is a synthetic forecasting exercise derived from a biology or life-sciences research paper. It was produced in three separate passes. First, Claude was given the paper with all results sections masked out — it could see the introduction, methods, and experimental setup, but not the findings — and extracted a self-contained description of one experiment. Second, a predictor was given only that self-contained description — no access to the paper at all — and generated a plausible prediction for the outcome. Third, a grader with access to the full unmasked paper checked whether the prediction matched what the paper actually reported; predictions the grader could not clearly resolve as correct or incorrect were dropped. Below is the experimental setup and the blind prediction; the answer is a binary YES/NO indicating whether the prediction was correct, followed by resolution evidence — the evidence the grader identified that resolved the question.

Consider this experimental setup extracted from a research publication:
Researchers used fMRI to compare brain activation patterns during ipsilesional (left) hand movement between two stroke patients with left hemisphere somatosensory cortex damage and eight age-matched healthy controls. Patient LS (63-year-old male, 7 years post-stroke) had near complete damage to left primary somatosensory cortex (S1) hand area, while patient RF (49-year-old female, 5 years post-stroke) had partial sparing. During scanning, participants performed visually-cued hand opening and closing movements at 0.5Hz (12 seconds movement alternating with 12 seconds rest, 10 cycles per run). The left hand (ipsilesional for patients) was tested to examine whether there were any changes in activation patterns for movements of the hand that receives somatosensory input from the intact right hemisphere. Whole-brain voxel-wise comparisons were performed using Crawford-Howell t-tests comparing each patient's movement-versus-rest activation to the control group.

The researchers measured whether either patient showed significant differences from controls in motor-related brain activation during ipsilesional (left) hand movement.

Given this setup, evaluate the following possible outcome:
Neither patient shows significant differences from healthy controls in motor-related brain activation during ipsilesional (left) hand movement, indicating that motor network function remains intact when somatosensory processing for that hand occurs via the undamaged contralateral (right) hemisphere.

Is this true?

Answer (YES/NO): NO